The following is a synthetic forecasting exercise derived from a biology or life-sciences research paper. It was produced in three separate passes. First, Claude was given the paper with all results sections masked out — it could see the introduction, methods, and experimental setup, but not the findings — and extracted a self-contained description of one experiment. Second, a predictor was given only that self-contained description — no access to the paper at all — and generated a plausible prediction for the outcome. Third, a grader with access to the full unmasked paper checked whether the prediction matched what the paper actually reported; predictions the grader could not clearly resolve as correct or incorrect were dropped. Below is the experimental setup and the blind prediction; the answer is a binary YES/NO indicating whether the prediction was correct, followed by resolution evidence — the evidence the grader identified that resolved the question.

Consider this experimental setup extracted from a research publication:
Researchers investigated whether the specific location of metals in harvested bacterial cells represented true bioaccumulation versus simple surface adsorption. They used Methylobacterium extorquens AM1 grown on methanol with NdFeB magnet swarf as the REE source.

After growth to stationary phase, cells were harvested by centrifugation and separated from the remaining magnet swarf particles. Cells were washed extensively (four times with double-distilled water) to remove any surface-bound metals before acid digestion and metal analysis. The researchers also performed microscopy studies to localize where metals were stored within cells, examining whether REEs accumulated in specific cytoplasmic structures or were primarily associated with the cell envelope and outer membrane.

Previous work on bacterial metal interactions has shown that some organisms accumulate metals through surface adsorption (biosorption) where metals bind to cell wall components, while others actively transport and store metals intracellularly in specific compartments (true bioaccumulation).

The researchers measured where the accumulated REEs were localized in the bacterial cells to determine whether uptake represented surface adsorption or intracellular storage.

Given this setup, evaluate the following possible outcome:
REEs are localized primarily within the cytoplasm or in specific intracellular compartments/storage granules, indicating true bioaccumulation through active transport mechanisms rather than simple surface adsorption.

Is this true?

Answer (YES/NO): YES